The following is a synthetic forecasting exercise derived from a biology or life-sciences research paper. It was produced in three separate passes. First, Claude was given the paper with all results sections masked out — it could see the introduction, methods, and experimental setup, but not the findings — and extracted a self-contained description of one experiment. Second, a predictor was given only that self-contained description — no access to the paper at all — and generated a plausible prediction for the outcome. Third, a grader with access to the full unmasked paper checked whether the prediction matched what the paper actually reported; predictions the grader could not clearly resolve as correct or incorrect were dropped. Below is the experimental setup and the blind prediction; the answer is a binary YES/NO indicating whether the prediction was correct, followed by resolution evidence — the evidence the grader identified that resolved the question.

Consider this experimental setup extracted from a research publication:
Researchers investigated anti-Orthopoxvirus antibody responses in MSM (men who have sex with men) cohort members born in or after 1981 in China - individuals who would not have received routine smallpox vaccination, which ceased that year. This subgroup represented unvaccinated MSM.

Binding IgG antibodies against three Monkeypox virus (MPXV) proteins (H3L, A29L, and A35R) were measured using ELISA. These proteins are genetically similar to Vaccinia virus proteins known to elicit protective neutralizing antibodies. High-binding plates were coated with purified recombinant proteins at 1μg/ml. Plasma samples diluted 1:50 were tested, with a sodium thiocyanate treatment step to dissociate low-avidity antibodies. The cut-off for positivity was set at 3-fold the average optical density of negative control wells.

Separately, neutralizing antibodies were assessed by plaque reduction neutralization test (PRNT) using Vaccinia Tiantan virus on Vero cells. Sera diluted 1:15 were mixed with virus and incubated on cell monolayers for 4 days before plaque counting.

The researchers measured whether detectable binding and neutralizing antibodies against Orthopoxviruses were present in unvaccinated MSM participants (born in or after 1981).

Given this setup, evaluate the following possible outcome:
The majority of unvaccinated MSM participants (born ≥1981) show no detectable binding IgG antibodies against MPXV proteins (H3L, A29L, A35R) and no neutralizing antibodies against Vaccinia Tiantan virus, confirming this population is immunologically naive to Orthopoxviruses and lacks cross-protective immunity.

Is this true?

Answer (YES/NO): NO